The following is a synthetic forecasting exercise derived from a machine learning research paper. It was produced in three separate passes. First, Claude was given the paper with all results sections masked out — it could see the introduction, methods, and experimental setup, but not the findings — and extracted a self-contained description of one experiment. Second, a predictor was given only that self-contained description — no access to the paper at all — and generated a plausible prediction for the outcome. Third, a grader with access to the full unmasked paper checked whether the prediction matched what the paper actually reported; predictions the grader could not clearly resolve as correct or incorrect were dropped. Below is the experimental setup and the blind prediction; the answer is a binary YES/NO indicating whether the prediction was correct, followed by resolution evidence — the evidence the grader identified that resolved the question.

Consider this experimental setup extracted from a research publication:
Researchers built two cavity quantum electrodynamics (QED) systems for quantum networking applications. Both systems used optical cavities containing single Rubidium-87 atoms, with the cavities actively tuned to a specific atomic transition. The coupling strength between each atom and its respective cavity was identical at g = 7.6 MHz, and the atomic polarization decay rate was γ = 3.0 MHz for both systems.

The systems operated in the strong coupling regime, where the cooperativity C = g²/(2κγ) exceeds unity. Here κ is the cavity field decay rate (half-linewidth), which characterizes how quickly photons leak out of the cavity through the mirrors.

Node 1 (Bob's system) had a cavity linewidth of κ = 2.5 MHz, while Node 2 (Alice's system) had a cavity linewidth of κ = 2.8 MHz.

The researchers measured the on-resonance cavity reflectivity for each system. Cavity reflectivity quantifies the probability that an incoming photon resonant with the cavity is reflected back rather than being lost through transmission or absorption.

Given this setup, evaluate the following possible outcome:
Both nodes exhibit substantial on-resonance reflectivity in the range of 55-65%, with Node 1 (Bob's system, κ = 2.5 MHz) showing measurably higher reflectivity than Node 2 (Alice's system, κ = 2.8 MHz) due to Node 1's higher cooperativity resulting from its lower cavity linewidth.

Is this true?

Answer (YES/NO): YES